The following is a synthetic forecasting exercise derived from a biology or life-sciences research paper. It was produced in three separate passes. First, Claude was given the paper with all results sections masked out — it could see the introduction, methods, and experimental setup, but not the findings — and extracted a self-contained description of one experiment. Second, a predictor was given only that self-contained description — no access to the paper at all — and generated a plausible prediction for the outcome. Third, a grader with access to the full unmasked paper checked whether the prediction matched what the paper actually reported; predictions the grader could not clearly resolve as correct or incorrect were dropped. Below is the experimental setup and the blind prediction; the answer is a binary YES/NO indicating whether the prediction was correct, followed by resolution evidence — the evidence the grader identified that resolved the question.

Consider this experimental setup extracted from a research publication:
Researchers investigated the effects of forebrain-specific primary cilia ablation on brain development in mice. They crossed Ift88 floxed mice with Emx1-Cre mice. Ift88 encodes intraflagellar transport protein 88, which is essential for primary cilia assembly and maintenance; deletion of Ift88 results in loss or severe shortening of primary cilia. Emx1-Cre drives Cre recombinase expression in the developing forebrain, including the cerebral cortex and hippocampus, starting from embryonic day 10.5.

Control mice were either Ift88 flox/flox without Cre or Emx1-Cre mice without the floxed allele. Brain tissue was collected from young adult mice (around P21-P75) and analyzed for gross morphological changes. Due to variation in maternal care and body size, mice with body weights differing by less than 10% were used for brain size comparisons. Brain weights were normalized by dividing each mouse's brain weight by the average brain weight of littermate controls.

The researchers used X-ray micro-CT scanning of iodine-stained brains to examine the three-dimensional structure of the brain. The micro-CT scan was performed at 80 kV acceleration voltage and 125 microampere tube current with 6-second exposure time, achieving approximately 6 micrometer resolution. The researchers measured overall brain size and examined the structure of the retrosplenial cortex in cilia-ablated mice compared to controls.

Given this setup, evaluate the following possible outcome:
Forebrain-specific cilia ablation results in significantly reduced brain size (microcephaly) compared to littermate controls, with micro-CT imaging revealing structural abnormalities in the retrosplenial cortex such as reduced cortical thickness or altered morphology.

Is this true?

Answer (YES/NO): NO